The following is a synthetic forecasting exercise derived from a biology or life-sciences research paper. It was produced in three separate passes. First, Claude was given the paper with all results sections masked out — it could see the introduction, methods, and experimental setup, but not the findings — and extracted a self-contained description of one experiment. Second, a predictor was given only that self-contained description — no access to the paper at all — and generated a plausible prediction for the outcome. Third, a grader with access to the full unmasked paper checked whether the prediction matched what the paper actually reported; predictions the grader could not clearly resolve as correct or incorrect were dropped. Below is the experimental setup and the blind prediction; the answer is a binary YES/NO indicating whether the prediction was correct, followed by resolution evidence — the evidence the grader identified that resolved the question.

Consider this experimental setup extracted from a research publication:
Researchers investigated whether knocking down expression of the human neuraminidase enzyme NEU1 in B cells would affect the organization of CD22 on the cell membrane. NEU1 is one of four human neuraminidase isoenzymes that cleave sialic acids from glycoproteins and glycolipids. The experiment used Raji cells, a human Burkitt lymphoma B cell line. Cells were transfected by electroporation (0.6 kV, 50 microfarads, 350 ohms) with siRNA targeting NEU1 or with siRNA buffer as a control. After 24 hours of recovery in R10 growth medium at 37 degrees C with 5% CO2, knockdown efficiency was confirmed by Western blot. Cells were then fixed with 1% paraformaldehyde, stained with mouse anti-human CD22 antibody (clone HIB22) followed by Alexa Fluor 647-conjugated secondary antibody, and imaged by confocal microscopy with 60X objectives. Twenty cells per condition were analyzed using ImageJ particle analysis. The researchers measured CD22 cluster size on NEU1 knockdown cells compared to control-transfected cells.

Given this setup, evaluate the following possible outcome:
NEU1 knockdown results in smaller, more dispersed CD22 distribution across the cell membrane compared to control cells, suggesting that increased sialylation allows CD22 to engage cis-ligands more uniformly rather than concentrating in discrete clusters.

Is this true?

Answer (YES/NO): NO